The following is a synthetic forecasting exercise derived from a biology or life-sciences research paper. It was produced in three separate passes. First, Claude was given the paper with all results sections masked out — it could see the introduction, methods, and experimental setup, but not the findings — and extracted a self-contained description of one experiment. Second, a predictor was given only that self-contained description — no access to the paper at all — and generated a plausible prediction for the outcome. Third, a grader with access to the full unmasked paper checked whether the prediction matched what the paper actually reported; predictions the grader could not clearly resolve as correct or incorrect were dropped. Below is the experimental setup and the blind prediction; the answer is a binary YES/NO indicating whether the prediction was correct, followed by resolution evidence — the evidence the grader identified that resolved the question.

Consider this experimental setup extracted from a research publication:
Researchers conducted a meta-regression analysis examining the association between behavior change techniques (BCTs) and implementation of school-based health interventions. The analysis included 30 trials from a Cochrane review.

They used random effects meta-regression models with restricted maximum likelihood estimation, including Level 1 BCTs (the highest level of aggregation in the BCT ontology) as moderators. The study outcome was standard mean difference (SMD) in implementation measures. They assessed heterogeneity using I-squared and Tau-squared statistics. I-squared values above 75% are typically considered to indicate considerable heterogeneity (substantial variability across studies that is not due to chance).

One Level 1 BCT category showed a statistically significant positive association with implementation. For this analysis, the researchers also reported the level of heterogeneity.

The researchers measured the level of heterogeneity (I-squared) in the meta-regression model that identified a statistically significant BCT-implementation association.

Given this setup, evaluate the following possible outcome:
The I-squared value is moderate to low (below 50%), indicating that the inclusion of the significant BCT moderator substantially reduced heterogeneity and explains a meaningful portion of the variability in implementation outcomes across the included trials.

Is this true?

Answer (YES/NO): NO